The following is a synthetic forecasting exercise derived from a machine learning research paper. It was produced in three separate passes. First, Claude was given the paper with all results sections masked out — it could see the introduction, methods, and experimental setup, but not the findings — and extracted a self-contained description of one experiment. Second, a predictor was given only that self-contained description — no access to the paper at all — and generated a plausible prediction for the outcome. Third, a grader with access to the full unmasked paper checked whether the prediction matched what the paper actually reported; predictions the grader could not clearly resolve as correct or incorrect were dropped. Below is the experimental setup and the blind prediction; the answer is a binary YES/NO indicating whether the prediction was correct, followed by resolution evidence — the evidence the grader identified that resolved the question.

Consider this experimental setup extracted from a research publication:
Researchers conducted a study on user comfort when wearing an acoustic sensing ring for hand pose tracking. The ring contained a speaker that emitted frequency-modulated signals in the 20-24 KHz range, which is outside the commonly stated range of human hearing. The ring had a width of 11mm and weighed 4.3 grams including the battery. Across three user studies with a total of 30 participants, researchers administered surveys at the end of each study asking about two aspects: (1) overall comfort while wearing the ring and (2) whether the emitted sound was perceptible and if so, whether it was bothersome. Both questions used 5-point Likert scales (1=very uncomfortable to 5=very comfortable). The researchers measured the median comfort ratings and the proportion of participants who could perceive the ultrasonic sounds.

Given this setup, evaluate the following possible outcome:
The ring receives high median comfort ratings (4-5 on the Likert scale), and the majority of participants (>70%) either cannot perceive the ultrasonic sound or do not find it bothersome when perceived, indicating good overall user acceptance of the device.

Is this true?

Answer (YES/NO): YES